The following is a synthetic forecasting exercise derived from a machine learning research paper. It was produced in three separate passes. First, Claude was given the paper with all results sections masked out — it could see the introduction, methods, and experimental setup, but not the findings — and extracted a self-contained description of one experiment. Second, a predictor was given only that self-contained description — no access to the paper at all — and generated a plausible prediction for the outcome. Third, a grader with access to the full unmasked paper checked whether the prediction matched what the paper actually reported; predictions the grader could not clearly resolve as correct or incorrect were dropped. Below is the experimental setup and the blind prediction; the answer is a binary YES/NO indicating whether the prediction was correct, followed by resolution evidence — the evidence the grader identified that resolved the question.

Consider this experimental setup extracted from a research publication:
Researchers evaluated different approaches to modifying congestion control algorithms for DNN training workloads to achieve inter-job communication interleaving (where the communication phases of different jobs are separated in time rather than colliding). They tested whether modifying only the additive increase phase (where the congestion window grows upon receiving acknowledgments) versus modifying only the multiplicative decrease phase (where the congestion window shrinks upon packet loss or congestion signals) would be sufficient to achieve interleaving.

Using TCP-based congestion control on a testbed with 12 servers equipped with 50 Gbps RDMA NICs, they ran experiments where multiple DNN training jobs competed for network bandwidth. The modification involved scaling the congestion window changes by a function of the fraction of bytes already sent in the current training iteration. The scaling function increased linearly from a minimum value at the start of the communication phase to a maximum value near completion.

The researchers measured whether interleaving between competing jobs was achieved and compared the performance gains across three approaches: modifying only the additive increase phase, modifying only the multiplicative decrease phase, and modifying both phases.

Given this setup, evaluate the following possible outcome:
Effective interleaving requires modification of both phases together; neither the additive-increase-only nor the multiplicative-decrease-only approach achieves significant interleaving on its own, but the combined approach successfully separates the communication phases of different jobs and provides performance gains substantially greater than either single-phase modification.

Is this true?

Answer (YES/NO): NO